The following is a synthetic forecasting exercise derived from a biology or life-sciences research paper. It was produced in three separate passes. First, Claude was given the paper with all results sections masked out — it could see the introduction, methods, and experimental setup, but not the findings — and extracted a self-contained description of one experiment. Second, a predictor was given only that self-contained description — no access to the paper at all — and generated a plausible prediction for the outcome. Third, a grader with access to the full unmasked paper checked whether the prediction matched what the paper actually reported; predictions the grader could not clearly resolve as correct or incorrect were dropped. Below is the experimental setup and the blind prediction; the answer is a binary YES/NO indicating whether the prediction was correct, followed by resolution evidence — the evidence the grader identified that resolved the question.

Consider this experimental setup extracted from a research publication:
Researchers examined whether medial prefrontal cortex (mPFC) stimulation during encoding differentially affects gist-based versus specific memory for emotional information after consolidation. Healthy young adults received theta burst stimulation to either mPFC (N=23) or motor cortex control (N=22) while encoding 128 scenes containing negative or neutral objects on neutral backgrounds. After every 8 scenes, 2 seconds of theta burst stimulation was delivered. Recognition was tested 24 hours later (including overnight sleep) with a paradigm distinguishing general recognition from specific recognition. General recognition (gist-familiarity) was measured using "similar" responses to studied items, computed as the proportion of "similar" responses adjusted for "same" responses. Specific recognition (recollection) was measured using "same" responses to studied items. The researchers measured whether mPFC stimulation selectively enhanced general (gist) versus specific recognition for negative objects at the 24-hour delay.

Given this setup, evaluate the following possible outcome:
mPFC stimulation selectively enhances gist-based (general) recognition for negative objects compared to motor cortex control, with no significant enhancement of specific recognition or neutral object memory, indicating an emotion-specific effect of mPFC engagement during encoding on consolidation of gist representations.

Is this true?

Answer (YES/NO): NO